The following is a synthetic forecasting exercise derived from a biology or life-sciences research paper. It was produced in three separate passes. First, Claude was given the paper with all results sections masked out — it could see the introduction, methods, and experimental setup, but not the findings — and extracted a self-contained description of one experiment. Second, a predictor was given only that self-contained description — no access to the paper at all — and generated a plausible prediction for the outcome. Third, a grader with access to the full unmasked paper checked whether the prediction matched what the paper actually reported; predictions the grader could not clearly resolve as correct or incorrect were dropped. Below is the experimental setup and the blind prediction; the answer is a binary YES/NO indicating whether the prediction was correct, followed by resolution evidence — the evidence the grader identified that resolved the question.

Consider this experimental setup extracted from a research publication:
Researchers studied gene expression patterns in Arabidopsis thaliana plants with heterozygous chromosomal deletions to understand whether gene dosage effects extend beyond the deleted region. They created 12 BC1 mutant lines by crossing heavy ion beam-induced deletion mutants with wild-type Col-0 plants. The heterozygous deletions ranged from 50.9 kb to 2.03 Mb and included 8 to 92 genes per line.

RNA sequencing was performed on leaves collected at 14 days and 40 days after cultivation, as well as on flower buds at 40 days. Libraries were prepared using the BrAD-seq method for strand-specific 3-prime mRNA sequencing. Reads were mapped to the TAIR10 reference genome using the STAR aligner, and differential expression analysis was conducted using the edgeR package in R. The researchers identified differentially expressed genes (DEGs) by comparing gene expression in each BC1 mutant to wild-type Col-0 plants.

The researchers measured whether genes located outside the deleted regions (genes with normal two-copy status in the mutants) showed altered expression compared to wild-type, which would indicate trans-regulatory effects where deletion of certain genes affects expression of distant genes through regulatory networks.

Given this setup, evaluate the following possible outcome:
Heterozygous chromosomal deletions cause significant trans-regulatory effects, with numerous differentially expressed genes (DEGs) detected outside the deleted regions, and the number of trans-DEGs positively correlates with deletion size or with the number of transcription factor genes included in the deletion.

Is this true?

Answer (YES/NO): NO